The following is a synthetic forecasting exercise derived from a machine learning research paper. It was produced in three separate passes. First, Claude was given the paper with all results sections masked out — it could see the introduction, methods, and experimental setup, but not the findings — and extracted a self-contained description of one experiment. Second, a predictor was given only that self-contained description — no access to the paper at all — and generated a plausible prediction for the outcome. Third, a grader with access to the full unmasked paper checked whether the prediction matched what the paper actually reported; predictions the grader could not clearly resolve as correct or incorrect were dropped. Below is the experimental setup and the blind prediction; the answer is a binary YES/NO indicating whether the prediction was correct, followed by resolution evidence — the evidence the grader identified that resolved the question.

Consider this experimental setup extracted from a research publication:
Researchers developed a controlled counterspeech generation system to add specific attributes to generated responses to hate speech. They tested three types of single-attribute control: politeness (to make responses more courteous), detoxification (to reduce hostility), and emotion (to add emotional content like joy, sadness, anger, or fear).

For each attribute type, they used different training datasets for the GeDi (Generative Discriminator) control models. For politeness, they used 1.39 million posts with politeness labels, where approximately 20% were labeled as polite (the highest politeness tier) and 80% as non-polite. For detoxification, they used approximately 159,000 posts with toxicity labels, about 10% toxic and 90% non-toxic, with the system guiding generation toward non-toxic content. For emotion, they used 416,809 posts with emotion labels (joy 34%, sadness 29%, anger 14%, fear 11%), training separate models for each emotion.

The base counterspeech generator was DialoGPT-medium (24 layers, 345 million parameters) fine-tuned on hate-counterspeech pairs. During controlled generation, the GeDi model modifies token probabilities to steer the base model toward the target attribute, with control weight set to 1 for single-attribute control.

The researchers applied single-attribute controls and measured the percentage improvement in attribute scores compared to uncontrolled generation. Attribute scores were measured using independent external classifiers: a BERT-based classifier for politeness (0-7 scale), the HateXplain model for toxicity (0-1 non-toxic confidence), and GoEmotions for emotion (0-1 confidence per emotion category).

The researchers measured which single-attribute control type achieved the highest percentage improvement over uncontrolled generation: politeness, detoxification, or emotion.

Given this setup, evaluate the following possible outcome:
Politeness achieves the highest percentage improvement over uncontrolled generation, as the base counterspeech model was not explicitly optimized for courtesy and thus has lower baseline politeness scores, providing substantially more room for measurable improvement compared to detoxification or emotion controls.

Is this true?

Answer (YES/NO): NO